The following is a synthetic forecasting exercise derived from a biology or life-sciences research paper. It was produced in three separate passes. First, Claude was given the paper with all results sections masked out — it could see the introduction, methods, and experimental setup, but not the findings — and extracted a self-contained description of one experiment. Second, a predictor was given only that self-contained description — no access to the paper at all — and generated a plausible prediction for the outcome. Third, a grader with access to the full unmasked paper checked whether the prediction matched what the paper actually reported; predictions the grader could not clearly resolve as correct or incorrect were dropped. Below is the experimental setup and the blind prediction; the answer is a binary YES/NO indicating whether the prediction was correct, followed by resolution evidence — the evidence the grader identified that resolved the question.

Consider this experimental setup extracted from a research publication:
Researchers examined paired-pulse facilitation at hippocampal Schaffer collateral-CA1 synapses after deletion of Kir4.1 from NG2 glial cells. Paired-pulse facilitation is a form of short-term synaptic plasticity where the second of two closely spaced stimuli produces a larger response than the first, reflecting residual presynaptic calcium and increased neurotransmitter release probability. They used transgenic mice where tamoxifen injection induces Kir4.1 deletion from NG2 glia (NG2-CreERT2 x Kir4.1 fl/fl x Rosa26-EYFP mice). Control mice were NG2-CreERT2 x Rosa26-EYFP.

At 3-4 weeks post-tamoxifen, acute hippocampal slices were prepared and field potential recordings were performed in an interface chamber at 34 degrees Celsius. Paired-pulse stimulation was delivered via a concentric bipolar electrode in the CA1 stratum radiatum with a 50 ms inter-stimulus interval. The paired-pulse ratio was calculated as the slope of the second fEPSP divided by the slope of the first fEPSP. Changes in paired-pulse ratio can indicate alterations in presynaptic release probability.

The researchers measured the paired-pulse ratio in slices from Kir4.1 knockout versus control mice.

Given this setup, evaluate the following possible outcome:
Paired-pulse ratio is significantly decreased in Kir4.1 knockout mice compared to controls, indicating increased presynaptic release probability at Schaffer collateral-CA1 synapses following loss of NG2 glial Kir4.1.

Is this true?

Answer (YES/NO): NO